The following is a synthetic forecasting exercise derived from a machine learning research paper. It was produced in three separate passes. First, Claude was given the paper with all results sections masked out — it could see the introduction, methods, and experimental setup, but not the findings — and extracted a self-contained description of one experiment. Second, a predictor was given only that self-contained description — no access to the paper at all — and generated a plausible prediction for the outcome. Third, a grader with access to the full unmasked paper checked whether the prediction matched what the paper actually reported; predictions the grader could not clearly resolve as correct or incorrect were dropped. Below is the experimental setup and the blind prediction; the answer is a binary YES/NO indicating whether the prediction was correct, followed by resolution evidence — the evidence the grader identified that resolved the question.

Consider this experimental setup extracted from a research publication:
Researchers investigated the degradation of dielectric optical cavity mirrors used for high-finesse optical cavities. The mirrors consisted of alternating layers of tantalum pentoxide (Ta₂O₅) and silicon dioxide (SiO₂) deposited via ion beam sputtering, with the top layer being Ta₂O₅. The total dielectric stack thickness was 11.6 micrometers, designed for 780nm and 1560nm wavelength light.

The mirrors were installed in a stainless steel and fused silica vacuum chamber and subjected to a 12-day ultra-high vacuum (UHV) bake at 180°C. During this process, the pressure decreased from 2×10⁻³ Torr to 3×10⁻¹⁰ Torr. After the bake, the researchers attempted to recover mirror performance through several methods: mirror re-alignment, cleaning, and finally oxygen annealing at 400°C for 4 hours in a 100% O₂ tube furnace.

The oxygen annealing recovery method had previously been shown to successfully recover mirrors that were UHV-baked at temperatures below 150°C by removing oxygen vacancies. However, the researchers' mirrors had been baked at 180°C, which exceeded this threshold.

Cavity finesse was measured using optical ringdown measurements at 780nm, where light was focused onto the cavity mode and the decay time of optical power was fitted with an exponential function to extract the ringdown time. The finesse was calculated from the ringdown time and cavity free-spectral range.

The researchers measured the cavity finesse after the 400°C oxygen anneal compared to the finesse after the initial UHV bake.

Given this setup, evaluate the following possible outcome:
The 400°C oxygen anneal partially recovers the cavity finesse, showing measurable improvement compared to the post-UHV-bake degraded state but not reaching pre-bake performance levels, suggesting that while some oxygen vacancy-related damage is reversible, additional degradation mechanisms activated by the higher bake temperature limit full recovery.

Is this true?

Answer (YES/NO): NO